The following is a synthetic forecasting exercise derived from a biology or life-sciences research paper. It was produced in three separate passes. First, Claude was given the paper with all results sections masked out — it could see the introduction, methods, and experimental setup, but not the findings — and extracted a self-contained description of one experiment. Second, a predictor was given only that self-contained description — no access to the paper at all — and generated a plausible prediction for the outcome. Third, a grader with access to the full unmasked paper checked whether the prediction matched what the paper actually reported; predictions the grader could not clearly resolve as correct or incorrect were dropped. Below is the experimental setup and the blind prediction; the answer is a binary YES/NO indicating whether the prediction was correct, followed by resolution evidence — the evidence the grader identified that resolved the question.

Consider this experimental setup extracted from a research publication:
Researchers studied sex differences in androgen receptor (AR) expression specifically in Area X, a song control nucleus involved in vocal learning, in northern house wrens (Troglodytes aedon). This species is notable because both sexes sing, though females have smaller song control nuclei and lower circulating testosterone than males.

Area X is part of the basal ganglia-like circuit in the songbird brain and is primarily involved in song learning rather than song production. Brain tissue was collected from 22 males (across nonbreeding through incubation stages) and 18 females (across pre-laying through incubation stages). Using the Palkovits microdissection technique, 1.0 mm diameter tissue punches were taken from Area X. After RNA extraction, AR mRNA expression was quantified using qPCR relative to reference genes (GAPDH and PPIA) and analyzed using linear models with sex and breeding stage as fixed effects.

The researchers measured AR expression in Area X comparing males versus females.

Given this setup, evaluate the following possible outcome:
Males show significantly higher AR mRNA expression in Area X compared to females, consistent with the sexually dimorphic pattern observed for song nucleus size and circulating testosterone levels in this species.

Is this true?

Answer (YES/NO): YES